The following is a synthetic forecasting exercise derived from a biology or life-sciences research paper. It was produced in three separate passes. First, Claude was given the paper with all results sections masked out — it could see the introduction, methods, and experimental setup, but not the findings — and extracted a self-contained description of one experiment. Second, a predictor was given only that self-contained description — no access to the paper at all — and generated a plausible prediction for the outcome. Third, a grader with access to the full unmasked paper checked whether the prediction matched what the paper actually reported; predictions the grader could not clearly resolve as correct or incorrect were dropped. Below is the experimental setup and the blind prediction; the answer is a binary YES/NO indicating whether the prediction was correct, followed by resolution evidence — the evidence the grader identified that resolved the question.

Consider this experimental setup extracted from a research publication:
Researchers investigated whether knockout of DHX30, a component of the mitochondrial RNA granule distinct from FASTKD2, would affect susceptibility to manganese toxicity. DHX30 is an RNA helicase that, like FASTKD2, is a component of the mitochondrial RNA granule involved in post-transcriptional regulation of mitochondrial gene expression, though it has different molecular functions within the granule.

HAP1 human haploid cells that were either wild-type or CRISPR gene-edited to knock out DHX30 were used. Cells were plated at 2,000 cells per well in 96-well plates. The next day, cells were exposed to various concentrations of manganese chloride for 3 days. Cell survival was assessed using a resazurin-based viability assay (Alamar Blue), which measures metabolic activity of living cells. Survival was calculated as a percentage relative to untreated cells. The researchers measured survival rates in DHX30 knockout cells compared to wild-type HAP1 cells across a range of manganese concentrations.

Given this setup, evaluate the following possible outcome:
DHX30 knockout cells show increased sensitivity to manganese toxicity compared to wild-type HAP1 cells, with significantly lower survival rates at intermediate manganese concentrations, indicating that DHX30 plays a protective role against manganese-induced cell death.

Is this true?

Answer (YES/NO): NO